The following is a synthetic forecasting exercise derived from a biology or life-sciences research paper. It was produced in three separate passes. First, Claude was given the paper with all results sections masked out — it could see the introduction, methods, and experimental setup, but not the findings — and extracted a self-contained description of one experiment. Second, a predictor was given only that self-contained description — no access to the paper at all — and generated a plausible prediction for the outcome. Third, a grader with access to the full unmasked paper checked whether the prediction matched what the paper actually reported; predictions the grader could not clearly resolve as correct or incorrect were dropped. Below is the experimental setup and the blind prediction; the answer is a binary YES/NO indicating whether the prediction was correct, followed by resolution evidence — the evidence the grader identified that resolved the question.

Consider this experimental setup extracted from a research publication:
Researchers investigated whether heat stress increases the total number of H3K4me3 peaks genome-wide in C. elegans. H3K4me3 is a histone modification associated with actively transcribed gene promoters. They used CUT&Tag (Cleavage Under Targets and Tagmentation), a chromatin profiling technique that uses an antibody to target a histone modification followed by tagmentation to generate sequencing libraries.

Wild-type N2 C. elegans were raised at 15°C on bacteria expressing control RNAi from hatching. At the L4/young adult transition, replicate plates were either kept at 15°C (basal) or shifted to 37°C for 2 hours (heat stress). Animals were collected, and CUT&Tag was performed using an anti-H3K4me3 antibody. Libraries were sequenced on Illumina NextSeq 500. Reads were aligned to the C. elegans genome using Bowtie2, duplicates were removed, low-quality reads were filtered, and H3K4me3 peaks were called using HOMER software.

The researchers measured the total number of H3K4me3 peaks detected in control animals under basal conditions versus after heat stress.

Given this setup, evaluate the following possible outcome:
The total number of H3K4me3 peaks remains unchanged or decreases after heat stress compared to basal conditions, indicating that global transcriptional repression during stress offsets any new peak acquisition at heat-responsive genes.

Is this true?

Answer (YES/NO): YES